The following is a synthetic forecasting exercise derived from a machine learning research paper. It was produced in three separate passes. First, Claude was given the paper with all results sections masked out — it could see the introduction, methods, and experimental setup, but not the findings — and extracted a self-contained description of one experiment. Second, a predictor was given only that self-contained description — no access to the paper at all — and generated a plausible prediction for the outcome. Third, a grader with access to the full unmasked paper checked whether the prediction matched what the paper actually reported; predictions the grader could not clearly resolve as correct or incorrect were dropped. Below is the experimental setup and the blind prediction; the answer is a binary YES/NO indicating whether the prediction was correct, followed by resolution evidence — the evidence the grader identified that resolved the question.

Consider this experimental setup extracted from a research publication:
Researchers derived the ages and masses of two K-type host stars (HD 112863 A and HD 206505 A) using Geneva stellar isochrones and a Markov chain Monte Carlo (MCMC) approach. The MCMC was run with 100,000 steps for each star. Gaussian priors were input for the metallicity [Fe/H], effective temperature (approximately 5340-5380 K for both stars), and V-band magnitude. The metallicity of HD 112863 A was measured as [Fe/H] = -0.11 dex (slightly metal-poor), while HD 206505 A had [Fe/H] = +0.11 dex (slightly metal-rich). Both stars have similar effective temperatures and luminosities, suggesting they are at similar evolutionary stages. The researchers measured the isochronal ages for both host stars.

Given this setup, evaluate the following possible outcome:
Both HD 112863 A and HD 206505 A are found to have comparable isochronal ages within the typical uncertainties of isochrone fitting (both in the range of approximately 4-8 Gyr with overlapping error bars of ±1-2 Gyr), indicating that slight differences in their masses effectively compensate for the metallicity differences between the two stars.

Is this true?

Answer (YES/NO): NO